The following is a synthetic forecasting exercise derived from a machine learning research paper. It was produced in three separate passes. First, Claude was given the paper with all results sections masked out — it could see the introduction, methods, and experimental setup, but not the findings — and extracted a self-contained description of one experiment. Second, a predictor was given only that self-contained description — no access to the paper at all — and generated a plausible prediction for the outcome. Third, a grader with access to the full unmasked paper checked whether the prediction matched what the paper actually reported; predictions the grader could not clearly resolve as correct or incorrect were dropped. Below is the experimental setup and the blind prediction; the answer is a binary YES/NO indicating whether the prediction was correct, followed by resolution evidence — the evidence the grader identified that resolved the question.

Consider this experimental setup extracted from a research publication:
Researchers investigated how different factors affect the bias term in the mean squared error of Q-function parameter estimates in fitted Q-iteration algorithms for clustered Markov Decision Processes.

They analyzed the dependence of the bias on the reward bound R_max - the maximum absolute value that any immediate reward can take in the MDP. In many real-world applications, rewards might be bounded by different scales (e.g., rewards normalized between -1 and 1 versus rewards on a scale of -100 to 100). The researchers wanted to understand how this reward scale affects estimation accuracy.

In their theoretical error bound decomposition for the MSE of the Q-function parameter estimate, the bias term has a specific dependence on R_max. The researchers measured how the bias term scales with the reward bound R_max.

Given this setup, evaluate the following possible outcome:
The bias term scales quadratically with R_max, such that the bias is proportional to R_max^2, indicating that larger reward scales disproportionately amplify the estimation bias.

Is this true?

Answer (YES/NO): NO